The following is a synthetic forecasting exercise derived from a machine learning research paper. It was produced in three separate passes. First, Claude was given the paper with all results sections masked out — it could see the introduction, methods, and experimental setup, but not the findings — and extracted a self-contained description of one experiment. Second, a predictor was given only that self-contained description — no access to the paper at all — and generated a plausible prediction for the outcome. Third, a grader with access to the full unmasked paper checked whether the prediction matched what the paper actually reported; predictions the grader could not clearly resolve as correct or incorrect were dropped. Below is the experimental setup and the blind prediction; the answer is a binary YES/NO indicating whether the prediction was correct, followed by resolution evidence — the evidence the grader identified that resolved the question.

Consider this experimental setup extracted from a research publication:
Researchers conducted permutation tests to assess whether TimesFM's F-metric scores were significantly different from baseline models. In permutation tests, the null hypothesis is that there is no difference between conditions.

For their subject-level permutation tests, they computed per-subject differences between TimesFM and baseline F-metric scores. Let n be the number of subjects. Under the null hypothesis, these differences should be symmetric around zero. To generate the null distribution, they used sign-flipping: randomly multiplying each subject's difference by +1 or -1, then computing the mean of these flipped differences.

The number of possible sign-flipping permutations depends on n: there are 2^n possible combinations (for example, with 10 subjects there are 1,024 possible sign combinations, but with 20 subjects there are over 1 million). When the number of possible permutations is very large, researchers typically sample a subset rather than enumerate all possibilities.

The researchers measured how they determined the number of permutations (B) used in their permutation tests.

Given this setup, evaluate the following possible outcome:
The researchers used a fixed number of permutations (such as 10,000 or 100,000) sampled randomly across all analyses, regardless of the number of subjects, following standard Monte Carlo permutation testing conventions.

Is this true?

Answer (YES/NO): NO